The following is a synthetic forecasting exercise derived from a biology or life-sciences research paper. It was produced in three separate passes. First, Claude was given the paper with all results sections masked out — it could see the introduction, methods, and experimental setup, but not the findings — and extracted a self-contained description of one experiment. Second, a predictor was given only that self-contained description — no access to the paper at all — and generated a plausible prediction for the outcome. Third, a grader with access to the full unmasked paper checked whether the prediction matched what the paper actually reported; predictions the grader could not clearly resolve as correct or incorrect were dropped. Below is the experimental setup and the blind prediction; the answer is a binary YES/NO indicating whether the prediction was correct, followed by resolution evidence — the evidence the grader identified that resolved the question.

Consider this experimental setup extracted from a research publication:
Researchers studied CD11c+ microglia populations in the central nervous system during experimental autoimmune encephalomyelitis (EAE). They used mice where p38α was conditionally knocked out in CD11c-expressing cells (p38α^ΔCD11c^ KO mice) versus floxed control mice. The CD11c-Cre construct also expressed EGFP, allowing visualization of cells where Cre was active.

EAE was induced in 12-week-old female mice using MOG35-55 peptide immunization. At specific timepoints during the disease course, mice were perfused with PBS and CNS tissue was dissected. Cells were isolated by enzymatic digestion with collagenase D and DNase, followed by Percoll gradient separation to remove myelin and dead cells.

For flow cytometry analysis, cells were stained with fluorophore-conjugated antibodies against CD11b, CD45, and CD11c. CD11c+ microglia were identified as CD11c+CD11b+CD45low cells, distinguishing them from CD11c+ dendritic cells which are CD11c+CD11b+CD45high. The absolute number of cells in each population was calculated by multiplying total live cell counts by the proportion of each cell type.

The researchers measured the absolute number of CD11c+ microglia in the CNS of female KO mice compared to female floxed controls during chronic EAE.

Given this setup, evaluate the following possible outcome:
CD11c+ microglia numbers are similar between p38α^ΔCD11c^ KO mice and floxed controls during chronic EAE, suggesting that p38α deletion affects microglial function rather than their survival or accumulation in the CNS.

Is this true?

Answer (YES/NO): NO